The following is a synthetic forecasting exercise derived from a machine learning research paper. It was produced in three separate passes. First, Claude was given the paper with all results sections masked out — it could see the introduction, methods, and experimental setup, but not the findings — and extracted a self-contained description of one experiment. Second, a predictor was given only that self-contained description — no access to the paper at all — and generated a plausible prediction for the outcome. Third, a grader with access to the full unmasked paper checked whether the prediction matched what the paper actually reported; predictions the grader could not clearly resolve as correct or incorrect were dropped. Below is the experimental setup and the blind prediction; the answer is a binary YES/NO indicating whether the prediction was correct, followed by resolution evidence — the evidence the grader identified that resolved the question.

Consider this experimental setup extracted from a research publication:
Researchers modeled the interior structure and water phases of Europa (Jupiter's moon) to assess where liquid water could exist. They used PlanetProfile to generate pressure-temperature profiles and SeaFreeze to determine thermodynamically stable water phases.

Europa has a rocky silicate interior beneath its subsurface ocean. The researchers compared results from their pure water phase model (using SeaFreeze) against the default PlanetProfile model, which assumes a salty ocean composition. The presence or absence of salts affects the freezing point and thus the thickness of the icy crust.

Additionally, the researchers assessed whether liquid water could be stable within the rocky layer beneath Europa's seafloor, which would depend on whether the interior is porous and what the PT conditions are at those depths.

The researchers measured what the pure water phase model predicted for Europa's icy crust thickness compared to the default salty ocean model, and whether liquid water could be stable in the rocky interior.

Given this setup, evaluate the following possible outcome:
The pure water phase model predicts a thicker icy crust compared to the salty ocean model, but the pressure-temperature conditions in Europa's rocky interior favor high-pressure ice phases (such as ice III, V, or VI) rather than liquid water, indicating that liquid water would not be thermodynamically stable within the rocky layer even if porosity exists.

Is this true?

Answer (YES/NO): NO